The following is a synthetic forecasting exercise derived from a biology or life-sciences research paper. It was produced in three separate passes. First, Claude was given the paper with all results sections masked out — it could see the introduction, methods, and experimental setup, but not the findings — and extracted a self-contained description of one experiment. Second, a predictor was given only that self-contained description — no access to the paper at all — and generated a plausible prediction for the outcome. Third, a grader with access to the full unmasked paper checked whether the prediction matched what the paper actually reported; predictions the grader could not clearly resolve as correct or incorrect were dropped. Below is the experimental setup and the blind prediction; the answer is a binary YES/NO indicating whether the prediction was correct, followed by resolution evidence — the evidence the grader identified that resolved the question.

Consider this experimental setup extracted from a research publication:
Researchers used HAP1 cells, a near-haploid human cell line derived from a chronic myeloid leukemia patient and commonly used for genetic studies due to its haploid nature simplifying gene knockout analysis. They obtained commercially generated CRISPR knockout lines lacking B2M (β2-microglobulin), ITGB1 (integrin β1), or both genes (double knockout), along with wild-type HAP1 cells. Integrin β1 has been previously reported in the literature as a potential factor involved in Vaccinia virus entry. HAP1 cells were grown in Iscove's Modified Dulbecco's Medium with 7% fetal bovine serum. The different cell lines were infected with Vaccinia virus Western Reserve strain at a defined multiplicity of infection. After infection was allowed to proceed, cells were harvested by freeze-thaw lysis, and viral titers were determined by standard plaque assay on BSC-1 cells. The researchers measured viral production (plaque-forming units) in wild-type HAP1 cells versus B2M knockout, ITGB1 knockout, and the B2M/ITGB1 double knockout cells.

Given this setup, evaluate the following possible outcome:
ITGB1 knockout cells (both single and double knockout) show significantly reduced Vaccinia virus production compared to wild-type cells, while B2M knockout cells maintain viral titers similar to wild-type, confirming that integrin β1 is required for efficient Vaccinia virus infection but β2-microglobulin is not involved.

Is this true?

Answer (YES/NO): NO